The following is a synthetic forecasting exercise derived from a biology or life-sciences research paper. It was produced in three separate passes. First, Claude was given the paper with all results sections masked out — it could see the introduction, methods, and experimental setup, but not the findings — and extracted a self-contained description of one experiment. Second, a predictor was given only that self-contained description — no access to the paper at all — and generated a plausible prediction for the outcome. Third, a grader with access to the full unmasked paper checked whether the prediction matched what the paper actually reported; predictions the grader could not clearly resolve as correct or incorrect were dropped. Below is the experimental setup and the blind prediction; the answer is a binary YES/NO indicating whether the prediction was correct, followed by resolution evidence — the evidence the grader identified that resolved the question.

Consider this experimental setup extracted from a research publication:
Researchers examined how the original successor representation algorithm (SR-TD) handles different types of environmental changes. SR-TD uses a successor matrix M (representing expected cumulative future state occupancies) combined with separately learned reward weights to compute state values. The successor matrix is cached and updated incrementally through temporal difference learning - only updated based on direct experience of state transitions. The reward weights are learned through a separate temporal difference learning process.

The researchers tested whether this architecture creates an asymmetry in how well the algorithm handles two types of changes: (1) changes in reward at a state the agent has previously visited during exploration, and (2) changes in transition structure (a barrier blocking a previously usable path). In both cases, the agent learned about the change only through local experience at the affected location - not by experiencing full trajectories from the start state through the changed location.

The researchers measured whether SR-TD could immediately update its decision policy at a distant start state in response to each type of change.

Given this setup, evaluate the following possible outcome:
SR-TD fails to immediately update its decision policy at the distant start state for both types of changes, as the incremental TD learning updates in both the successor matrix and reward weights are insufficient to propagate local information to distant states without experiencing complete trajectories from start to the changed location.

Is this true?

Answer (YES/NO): NO